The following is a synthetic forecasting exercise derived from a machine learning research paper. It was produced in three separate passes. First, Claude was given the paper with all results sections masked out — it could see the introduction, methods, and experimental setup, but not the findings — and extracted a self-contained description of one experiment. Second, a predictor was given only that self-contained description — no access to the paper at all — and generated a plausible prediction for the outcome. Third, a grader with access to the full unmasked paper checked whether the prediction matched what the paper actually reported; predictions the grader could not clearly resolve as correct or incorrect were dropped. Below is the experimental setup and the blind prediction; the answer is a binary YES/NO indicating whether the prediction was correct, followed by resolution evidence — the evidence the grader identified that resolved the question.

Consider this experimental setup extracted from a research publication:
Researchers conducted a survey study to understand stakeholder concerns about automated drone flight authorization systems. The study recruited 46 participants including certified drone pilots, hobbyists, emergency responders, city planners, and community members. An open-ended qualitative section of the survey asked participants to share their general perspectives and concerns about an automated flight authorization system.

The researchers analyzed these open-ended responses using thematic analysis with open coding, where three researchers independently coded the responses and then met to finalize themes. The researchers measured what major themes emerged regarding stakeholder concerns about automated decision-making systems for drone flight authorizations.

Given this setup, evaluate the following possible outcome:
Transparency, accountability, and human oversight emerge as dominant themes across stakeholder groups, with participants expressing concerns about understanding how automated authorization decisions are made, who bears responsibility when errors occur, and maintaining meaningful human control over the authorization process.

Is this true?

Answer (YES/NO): NO